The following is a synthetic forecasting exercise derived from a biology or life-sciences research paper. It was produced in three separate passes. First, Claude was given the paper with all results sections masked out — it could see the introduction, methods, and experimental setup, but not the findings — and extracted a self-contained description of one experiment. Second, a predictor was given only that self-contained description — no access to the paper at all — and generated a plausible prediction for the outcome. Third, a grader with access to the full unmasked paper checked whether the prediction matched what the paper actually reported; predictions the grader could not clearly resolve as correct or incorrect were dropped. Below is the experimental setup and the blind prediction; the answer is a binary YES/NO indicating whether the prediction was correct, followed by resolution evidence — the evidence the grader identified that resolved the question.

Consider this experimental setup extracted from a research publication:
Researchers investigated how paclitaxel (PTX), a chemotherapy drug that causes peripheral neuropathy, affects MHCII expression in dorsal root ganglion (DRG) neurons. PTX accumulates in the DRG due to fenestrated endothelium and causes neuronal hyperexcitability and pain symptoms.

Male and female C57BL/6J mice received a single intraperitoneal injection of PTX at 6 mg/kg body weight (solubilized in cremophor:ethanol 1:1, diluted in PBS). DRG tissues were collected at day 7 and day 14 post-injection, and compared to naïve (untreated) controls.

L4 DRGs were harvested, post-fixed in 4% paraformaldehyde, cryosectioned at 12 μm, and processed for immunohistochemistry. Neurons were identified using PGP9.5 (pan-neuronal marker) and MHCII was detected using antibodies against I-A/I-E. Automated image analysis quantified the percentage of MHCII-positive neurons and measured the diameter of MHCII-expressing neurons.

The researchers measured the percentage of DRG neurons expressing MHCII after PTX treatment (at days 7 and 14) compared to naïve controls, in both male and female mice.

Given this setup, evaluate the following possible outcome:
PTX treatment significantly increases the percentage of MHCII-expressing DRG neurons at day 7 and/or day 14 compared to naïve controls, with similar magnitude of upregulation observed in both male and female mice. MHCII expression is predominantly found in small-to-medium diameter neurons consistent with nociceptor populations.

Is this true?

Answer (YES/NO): NO